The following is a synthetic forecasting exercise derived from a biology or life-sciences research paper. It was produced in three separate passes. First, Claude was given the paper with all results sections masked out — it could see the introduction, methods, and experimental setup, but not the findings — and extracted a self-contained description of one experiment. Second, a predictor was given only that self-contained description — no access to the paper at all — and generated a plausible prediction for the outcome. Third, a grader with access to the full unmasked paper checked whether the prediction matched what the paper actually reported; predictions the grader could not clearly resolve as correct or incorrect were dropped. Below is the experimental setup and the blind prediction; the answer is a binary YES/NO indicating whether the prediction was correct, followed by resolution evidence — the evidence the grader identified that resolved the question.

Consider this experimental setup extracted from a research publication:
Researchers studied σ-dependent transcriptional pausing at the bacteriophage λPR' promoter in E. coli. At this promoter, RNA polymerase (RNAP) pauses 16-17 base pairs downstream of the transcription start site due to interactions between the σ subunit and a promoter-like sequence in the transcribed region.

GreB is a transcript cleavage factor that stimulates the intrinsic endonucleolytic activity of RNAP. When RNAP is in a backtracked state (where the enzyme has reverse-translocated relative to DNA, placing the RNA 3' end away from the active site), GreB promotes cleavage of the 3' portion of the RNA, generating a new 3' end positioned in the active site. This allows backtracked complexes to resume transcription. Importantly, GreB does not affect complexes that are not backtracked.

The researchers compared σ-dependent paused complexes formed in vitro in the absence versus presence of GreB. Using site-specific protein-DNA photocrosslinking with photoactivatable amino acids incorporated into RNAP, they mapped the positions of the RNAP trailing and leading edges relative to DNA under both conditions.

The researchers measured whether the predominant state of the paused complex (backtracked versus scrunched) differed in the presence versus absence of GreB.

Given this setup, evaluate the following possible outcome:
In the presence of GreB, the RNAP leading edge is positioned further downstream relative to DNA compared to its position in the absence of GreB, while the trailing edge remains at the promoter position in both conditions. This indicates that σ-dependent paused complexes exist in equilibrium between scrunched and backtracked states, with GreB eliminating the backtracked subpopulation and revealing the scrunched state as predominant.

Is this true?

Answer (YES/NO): YES